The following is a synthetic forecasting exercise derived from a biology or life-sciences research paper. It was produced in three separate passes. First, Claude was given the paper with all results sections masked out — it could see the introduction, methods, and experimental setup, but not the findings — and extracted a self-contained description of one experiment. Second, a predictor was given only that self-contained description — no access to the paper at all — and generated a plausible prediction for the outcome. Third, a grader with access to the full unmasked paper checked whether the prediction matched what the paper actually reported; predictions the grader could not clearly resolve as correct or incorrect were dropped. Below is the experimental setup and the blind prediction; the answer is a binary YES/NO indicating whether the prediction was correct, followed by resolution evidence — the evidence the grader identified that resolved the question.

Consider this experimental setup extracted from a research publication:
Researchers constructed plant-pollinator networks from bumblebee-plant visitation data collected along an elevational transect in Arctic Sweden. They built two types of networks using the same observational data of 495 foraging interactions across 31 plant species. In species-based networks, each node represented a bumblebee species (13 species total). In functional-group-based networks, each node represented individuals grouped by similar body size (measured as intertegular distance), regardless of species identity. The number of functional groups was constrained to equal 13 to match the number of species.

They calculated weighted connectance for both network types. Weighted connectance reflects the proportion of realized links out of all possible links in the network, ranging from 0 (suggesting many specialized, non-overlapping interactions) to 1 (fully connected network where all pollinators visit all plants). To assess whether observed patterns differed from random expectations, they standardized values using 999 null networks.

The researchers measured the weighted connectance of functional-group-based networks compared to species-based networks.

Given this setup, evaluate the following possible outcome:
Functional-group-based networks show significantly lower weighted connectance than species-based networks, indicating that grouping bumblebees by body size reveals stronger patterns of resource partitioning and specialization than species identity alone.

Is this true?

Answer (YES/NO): NO